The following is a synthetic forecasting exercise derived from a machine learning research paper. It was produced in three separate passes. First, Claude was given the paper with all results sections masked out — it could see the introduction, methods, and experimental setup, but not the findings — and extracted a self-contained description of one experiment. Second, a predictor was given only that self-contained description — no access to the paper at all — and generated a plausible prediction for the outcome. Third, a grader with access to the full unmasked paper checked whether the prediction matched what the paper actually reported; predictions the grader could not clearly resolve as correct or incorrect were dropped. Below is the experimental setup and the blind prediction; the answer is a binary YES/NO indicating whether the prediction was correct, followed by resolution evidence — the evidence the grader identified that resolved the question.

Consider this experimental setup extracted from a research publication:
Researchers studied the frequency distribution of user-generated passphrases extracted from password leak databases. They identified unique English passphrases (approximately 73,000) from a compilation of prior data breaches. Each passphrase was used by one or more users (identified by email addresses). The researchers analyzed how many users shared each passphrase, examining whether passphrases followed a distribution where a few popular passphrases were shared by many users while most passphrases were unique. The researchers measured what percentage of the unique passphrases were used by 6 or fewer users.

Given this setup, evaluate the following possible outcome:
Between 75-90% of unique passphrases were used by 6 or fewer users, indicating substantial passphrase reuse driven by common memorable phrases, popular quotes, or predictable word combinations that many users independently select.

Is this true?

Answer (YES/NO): NO